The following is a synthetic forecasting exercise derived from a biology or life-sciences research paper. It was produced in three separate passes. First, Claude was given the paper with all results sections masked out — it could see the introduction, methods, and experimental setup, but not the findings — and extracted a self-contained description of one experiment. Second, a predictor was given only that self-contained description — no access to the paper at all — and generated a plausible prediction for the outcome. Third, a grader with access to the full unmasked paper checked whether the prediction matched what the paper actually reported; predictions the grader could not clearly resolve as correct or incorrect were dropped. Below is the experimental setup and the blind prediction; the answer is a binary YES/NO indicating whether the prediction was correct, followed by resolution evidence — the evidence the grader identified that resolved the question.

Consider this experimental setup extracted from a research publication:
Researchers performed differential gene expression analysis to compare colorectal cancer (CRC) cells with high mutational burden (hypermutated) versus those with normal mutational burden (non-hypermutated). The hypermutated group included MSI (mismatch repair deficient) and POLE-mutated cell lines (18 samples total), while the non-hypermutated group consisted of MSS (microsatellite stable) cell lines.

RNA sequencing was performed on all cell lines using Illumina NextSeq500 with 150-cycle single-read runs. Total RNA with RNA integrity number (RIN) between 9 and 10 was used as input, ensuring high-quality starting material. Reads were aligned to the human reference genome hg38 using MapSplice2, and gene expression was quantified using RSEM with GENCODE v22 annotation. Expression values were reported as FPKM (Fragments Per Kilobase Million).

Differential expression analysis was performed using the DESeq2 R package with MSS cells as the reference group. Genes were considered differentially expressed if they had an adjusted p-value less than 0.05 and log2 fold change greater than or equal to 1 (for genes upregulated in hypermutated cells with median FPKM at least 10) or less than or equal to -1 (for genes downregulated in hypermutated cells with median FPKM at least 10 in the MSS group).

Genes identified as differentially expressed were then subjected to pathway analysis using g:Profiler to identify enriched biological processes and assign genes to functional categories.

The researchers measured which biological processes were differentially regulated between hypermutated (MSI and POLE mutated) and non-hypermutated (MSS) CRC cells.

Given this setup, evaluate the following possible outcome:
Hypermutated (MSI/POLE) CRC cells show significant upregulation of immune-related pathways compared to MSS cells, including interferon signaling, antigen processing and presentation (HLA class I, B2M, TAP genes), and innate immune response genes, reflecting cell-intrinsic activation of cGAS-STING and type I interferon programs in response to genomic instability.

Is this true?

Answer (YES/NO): NO